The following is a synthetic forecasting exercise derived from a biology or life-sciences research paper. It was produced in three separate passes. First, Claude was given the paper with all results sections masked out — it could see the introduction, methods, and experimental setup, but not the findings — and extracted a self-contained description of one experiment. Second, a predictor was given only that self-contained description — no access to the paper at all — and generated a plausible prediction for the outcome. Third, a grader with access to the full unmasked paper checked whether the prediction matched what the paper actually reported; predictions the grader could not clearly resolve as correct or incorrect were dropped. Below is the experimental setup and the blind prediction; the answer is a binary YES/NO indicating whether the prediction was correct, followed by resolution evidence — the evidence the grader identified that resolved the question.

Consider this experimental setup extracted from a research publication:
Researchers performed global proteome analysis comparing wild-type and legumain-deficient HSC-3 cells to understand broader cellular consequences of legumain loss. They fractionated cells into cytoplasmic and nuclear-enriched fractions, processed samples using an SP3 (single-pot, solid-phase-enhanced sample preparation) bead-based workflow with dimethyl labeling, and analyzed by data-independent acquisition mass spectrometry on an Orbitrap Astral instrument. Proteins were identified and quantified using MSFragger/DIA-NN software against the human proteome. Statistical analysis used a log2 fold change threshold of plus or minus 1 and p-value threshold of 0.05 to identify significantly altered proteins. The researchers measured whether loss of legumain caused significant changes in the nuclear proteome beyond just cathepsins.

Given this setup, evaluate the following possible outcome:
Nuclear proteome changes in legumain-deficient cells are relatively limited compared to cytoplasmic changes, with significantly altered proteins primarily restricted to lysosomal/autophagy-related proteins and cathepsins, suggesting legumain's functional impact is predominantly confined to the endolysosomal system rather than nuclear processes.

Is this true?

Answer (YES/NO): NO